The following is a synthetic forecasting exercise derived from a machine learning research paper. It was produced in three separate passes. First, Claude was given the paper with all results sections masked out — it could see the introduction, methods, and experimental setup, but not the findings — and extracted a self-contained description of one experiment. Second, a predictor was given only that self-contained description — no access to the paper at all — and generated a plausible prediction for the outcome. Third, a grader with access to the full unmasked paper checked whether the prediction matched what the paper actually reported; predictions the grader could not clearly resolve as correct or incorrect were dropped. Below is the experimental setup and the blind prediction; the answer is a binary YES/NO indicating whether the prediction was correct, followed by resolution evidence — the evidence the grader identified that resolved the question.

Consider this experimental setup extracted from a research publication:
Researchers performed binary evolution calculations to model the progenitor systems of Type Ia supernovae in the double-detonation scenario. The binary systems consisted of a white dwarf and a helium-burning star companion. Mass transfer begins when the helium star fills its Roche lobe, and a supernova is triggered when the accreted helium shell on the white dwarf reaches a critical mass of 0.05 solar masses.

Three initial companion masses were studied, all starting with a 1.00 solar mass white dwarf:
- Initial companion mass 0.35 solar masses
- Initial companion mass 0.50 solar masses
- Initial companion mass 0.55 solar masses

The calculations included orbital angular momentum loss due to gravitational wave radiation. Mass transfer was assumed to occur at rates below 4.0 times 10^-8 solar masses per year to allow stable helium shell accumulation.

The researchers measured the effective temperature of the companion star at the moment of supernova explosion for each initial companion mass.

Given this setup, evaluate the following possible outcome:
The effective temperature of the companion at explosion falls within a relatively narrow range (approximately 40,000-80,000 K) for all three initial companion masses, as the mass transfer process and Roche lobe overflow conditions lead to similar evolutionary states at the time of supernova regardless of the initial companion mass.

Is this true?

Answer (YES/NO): NO